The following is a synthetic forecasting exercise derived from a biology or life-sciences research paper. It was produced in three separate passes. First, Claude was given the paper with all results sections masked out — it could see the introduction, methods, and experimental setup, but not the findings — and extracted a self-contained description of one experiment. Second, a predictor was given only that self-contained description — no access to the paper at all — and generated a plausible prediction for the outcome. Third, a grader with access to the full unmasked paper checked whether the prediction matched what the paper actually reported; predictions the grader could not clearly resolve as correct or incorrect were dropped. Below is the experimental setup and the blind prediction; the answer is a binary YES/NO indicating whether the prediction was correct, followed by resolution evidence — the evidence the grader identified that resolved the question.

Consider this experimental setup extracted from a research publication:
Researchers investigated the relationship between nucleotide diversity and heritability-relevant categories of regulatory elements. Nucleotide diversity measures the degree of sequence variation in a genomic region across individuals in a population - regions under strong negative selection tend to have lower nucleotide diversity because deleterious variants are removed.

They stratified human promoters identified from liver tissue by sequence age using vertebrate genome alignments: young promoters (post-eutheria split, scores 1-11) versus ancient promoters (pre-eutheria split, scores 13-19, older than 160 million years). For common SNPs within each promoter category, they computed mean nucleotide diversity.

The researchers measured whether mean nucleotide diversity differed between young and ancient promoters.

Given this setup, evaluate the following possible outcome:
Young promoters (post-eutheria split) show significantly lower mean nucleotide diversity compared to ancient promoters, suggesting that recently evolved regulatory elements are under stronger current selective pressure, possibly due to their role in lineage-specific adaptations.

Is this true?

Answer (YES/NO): NO